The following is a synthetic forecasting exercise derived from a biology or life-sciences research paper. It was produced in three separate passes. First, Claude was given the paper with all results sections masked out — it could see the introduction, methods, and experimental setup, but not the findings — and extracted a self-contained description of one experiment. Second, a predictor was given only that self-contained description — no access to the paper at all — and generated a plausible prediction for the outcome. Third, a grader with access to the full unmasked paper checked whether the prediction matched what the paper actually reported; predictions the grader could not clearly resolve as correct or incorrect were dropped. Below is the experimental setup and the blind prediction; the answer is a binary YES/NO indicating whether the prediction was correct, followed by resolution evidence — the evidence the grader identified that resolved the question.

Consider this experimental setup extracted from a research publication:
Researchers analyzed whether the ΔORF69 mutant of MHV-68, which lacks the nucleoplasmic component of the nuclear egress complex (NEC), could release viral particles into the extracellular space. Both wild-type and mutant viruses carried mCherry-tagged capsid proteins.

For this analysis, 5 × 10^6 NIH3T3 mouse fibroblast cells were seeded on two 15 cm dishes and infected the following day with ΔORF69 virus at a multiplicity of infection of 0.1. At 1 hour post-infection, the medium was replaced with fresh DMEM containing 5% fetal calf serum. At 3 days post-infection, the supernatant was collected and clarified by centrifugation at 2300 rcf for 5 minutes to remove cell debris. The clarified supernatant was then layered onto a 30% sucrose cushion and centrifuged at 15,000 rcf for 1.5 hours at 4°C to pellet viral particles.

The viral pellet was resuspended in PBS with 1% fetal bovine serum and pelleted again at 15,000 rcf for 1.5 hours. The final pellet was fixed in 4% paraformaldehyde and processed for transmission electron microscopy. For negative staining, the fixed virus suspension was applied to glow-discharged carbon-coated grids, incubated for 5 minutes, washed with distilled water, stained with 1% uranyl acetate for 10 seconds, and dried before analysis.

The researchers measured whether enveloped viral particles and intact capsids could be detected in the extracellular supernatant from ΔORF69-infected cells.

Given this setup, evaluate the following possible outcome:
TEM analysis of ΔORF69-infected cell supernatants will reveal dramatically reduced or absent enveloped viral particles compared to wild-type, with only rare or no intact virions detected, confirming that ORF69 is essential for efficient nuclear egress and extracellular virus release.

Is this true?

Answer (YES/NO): NO